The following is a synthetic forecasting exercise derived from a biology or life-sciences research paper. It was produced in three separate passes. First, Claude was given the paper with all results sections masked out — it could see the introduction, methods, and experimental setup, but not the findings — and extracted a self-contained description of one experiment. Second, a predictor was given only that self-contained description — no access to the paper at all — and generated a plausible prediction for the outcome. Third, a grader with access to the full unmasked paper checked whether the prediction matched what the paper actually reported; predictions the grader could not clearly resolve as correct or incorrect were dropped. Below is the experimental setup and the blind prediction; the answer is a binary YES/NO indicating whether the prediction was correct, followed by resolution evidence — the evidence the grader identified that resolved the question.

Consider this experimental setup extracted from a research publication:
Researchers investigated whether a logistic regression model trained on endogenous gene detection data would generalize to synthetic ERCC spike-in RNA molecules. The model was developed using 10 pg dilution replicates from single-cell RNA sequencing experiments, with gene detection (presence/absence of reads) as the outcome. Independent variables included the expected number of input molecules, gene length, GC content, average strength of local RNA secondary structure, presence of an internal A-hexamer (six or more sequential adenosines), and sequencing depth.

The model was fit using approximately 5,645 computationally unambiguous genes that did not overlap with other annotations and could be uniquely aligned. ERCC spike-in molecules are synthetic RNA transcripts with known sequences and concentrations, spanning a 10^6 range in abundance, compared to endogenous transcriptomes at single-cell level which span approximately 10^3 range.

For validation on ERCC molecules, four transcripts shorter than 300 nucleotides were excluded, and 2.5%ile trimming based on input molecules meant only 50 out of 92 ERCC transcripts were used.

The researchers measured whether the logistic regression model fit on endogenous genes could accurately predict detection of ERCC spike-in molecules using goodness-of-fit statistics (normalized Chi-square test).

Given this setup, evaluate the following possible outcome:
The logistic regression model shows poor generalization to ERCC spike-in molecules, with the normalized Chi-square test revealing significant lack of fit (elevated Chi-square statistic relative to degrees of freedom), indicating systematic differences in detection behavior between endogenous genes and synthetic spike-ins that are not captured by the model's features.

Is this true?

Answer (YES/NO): YES